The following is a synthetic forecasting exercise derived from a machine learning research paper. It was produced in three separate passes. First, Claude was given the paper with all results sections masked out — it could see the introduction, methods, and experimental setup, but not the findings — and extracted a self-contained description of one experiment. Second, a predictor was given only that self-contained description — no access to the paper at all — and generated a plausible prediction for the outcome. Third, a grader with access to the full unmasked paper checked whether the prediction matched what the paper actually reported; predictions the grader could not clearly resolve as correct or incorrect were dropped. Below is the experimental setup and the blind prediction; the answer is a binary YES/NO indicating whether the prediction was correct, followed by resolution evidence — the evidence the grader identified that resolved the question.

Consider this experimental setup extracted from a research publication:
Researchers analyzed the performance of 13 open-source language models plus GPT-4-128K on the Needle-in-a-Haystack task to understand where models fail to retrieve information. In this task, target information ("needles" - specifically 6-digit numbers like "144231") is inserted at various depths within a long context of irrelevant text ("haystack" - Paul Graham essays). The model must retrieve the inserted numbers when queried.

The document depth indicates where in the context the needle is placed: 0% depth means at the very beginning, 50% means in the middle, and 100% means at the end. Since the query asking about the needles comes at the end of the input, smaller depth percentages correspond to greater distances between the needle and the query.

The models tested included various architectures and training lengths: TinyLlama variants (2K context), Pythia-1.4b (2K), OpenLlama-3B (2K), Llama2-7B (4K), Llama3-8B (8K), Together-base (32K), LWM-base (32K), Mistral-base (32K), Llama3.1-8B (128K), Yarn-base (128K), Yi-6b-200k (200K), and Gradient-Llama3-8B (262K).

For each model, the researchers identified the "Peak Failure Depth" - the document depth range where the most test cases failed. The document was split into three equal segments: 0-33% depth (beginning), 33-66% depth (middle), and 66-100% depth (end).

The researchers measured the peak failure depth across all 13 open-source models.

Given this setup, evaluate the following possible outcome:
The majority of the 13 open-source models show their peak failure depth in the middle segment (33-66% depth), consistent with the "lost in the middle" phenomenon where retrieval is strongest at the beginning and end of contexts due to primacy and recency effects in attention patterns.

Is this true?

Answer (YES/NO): NO